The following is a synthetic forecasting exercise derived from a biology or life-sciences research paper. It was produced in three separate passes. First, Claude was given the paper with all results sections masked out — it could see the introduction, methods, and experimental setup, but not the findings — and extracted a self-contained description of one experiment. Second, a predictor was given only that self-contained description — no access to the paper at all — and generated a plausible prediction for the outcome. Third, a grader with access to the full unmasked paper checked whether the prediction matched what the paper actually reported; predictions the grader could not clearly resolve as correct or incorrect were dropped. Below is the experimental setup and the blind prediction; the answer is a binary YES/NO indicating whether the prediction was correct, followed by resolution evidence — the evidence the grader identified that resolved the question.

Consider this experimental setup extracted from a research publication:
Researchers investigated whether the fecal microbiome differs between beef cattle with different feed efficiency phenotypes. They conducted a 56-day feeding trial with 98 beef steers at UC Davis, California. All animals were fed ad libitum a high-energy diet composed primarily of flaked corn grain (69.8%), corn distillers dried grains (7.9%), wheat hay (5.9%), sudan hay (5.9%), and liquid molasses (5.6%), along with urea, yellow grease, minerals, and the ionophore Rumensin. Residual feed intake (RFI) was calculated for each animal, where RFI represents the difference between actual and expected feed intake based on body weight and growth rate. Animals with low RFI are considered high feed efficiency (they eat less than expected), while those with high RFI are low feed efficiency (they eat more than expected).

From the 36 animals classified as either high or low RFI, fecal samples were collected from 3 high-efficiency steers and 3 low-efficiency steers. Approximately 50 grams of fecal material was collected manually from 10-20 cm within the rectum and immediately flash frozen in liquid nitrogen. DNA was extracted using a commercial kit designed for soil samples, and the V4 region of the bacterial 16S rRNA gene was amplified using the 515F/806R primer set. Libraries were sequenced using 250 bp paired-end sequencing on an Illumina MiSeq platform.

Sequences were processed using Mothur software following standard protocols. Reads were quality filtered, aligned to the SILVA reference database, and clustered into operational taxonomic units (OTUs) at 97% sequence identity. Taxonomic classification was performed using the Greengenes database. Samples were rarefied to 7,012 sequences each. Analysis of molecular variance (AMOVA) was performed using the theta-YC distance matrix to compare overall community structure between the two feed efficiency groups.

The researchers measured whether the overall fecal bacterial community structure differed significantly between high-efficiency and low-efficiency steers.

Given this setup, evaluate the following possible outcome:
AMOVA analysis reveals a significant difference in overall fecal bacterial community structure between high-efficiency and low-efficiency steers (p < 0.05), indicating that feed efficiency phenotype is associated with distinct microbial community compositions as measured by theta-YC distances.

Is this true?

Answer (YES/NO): NO